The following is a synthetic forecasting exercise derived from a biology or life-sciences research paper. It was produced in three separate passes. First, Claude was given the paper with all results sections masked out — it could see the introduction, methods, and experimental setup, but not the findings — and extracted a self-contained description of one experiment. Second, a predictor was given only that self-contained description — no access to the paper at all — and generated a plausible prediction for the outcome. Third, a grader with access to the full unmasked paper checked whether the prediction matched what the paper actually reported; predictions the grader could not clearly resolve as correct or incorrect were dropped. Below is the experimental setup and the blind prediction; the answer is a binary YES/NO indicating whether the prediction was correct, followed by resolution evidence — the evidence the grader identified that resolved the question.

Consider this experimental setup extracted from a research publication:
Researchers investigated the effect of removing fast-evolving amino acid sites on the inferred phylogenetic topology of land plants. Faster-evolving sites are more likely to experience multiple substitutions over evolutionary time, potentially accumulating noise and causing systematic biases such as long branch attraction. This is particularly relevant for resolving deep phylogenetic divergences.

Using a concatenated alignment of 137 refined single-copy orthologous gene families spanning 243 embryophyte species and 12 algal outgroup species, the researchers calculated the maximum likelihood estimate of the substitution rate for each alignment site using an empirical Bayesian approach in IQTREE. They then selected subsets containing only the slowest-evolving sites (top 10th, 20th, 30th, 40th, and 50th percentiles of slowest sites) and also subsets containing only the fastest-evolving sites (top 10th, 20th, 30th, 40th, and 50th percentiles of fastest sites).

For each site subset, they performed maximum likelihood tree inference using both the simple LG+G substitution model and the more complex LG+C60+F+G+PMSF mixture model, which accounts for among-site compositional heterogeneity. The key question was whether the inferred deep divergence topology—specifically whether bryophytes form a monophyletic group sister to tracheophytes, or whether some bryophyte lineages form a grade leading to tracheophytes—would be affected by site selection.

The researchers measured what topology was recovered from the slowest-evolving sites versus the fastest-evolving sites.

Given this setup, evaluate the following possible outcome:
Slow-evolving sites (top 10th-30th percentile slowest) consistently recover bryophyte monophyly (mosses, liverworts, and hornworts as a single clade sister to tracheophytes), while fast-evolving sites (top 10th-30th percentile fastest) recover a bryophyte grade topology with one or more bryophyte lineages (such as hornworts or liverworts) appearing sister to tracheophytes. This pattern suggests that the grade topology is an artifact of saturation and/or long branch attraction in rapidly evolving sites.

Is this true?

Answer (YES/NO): NO